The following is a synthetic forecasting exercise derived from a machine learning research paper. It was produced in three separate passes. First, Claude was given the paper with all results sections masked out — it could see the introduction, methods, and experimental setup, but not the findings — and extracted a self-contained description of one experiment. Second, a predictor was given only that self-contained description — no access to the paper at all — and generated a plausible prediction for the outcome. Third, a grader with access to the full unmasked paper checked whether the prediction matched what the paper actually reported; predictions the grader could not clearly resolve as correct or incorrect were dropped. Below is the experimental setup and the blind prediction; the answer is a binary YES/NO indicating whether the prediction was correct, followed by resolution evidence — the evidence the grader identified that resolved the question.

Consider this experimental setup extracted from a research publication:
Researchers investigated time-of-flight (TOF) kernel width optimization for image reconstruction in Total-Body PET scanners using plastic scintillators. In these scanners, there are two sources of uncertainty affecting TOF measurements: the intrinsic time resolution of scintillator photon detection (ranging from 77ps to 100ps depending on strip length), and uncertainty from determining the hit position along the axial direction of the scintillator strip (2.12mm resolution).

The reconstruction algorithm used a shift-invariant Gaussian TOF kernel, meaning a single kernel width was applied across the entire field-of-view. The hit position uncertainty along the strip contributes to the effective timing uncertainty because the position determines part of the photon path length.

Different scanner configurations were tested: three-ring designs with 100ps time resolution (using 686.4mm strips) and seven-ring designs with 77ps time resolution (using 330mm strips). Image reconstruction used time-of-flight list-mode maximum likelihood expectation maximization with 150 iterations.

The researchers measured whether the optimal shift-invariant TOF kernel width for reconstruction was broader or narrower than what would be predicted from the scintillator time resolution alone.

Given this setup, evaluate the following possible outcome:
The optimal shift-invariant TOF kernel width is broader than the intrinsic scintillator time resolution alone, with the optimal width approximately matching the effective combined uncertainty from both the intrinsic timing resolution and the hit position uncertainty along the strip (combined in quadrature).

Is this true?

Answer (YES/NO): NO